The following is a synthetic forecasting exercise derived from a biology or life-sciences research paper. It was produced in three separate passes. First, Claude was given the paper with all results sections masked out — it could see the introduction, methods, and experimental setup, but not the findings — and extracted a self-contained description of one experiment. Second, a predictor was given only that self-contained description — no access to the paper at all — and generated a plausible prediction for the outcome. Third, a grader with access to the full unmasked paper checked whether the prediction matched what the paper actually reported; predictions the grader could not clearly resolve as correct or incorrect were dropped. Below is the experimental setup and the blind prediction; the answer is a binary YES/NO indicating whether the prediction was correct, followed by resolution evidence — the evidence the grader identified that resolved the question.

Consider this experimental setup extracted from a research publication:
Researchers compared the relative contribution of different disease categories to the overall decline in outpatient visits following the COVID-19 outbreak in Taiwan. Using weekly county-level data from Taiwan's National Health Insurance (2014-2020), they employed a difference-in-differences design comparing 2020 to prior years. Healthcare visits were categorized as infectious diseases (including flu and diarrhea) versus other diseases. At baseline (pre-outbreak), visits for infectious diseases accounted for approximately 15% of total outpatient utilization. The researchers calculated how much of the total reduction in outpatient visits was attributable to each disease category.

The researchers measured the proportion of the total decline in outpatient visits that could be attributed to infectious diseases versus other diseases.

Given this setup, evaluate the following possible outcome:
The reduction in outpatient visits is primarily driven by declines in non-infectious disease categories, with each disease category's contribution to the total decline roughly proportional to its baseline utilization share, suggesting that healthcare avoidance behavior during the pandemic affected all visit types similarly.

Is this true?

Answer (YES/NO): NO